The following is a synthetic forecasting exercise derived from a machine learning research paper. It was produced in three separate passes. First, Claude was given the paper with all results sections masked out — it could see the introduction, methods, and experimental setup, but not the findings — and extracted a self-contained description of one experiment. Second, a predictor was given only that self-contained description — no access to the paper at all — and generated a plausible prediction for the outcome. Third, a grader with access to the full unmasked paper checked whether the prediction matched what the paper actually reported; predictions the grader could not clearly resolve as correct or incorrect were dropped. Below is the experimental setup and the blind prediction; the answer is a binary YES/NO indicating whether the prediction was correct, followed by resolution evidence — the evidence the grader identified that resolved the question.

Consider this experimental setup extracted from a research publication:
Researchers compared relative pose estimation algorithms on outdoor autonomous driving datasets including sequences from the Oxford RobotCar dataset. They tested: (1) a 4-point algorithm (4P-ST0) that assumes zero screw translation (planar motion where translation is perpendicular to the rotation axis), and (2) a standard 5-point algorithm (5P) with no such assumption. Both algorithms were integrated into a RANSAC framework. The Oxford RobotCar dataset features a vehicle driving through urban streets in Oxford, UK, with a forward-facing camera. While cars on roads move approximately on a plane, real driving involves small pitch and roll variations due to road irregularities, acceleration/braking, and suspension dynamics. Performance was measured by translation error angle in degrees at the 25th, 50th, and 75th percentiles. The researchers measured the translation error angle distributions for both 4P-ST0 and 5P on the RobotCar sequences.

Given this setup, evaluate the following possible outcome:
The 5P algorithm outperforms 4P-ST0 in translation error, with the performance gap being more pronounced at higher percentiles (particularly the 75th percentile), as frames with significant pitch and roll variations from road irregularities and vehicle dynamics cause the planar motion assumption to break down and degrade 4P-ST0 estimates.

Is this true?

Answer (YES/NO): YES